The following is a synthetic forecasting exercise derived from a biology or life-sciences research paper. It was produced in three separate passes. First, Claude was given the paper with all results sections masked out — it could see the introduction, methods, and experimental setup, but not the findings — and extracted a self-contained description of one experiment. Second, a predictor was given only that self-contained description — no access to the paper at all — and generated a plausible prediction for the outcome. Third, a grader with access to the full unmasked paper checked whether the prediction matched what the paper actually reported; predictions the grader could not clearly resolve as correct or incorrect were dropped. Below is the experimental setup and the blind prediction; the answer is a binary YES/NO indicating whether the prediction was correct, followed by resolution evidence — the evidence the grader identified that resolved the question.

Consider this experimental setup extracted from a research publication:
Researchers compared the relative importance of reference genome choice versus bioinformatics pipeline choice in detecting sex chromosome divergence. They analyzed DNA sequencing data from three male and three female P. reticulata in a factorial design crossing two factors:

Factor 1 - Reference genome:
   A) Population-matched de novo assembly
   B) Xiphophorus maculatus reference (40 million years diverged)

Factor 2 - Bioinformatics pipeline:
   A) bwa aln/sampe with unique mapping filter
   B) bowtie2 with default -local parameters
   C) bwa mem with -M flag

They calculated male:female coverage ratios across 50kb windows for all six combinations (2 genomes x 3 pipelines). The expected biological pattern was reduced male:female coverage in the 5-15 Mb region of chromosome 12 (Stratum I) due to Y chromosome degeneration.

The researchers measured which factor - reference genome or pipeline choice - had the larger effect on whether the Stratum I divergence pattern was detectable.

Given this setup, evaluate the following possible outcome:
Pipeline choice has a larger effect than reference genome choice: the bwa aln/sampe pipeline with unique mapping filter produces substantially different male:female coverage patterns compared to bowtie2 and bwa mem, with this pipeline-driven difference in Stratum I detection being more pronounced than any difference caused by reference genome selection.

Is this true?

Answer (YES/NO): NO